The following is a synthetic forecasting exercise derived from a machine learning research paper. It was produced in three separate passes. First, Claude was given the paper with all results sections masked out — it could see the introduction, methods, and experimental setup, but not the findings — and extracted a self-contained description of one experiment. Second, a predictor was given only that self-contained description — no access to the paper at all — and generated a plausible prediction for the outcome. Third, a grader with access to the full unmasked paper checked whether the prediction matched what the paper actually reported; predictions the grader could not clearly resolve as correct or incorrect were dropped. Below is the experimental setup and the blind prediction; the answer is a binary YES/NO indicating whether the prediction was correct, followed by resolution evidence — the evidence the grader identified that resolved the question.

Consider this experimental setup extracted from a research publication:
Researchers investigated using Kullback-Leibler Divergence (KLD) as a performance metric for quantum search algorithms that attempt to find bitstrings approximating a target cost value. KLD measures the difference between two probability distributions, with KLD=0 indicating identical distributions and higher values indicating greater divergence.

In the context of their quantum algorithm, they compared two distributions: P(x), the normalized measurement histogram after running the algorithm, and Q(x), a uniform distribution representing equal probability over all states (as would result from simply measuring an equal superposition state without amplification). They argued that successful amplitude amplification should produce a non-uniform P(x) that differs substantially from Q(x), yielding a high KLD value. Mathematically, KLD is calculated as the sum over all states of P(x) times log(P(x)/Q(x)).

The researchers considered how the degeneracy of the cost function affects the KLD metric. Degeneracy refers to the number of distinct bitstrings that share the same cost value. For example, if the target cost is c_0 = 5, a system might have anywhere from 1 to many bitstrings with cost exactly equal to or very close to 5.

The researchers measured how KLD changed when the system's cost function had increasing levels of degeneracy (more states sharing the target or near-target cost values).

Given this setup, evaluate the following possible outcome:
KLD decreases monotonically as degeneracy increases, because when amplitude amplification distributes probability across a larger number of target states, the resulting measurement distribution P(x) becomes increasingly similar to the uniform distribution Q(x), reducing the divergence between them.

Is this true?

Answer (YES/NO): YES